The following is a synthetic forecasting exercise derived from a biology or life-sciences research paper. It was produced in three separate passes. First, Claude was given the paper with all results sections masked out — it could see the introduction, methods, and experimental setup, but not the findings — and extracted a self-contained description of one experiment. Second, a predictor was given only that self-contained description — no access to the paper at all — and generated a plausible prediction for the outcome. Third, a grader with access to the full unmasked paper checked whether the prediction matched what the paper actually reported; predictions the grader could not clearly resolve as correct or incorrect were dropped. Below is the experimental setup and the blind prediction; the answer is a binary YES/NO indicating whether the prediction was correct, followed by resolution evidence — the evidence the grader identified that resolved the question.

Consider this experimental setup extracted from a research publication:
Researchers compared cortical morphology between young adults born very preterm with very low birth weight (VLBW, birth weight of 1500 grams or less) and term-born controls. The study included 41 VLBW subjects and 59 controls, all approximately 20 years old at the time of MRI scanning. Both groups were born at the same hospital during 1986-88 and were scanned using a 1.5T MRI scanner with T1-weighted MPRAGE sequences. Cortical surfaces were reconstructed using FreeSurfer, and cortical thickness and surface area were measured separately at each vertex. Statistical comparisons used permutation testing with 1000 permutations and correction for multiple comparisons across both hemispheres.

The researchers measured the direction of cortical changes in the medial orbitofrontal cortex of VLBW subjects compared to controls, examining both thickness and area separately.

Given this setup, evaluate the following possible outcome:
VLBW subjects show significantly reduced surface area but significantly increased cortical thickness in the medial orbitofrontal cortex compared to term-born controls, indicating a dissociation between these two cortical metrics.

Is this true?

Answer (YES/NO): YES